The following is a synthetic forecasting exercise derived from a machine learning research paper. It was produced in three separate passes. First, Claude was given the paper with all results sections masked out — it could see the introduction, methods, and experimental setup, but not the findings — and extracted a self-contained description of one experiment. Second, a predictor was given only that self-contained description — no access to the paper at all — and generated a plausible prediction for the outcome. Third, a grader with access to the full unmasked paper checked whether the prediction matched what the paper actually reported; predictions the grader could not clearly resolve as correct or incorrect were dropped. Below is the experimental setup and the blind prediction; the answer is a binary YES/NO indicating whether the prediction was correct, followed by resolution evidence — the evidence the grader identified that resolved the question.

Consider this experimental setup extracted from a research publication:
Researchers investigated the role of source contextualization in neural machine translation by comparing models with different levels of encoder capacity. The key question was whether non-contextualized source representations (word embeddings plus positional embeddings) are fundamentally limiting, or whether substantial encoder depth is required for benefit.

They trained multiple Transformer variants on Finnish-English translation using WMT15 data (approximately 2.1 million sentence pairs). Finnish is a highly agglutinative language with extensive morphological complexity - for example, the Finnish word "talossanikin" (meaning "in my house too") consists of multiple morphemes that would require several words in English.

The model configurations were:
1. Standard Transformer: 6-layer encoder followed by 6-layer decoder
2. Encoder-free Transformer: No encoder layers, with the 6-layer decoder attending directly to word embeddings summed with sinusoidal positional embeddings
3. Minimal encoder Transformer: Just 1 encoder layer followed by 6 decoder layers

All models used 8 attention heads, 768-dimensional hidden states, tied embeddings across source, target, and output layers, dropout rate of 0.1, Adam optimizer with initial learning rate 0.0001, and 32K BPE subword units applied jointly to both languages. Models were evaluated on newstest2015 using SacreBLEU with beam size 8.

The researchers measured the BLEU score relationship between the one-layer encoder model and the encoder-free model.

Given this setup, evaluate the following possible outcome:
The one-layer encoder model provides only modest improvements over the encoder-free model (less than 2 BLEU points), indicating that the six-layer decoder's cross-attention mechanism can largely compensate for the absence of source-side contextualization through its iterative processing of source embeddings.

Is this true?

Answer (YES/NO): NO